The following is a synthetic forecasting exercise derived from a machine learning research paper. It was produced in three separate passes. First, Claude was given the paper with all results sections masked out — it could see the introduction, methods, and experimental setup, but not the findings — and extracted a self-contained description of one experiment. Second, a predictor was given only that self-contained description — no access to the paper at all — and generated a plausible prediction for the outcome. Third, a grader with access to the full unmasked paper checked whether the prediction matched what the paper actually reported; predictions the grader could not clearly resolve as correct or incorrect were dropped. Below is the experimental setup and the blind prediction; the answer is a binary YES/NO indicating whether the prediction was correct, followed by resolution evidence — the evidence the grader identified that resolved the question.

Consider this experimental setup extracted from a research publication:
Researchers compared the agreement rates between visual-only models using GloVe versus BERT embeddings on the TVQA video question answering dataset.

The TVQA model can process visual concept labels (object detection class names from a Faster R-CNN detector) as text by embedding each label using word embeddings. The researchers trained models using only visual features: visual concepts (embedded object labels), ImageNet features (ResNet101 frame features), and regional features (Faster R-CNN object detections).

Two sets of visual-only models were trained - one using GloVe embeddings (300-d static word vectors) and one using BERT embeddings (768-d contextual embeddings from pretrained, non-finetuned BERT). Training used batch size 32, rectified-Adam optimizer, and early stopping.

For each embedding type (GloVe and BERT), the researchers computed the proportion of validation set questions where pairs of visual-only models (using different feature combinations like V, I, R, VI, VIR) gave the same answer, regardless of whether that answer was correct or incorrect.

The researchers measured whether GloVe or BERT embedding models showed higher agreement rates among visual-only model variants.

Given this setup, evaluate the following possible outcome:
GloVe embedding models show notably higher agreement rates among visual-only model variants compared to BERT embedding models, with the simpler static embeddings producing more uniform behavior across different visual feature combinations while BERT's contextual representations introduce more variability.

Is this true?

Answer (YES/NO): NO